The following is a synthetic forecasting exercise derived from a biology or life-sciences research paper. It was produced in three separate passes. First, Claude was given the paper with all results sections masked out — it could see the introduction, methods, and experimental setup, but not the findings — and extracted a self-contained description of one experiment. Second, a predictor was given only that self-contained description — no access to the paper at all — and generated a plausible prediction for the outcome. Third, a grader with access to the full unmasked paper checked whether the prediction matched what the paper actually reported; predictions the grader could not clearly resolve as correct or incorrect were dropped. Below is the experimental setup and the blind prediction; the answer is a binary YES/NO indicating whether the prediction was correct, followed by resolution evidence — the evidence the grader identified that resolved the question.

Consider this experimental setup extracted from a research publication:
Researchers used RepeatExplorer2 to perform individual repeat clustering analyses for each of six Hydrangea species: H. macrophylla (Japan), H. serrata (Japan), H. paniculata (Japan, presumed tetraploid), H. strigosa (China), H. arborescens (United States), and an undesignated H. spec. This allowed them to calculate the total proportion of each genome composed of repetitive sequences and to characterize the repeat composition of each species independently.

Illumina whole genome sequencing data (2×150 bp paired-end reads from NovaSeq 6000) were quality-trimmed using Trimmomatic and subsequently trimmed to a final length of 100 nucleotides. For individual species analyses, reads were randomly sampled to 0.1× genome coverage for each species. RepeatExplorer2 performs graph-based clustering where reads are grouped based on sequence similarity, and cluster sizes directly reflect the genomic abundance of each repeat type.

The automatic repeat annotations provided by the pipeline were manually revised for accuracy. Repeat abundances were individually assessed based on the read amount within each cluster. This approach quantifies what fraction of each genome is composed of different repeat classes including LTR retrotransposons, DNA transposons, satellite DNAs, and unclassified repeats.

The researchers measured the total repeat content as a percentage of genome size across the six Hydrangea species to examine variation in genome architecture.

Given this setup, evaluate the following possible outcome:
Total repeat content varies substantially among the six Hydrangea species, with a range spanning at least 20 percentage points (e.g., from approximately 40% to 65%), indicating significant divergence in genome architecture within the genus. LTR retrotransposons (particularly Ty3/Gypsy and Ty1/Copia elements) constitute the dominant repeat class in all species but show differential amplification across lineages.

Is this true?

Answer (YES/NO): NO